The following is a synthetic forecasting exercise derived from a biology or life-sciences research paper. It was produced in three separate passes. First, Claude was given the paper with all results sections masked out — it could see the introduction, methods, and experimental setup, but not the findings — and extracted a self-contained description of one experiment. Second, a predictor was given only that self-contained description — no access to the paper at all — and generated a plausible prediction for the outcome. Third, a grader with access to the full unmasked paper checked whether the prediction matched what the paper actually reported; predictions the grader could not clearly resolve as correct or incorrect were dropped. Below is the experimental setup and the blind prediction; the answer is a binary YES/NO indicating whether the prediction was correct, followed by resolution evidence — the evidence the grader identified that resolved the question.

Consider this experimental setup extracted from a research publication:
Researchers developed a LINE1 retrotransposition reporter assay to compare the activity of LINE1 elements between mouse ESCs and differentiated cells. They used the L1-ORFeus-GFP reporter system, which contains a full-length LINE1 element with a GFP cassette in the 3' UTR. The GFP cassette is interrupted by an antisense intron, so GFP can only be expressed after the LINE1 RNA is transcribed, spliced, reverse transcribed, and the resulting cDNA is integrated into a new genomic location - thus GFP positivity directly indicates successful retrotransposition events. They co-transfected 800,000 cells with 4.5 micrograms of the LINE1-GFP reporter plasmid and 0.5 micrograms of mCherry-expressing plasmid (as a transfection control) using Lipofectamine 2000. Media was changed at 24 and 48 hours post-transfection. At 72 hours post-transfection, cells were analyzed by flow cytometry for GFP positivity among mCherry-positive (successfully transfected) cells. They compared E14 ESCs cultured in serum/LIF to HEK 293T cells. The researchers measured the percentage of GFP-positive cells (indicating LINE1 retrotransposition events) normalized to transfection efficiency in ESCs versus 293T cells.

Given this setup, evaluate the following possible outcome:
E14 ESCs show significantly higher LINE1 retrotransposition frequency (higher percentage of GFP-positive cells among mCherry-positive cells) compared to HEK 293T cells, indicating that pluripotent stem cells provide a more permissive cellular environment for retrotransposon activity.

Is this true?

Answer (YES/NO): NO